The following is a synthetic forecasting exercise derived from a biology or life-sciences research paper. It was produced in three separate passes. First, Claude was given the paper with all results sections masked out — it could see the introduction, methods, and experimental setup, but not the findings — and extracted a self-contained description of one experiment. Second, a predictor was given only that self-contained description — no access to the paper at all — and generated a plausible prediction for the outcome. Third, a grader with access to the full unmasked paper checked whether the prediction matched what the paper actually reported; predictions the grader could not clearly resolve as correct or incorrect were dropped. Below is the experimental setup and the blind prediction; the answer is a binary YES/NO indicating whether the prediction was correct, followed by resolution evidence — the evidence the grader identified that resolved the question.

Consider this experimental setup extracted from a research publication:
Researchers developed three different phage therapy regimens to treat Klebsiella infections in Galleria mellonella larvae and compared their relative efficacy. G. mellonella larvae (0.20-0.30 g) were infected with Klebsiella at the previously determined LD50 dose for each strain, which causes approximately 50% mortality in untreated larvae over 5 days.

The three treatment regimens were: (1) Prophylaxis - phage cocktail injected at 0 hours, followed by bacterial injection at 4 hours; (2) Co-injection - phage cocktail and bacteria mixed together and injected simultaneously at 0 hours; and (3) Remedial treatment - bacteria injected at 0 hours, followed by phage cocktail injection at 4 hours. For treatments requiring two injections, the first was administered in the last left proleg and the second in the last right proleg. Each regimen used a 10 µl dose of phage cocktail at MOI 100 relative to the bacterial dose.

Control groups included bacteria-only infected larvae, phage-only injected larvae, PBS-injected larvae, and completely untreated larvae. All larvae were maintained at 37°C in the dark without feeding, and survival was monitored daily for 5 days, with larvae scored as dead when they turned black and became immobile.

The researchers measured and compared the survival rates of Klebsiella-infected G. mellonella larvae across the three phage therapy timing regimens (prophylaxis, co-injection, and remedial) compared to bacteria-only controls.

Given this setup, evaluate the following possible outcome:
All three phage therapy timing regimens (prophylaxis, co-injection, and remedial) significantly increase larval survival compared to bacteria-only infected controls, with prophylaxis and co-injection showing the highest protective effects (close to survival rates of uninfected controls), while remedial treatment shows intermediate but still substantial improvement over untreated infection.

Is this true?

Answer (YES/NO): NO